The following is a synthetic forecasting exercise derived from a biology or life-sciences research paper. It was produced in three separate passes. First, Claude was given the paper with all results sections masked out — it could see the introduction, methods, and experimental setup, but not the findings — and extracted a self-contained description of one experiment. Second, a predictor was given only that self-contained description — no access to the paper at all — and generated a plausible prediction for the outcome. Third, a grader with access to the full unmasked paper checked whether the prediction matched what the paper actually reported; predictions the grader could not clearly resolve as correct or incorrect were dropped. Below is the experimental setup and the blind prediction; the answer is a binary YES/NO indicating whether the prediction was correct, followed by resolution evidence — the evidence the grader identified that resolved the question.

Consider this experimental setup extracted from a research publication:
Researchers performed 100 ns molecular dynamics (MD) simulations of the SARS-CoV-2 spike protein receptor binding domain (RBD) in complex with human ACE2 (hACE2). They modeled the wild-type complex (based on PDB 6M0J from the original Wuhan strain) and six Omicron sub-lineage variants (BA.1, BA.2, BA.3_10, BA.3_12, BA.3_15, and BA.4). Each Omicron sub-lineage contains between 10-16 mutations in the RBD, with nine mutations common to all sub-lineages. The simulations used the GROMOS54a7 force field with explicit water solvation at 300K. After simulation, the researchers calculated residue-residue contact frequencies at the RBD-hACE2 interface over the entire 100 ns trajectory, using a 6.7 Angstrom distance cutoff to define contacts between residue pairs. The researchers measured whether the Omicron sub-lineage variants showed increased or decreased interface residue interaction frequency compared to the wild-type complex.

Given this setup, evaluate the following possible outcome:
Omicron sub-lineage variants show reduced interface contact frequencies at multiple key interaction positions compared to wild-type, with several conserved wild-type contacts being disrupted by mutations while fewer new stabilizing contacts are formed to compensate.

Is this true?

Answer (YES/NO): NO